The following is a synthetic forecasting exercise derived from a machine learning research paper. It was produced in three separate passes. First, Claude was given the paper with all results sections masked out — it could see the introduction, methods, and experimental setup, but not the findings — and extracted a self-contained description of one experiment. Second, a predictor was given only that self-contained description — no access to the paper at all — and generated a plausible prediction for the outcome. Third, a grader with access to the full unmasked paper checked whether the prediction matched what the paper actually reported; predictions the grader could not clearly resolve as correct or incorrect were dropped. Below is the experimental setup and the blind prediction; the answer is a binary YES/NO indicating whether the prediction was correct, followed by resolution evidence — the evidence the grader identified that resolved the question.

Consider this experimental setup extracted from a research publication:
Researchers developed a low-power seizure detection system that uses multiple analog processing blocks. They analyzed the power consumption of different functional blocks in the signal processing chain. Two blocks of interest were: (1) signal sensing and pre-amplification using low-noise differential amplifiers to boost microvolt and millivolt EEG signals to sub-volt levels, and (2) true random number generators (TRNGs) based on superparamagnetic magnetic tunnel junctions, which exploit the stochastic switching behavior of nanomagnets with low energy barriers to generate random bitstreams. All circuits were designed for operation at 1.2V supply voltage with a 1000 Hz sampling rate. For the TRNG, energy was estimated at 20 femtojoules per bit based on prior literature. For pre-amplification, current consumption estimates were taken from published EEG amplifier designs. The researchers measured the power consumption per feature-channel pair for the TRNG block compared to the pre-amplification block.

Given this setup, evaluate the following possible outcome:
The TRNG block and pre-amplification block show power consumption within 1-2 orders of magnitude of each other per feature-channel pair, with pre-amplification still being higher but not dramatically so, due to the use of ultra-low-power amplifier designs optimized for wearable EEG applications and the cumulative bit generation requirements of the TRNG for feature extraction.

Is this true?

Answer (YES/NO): NO